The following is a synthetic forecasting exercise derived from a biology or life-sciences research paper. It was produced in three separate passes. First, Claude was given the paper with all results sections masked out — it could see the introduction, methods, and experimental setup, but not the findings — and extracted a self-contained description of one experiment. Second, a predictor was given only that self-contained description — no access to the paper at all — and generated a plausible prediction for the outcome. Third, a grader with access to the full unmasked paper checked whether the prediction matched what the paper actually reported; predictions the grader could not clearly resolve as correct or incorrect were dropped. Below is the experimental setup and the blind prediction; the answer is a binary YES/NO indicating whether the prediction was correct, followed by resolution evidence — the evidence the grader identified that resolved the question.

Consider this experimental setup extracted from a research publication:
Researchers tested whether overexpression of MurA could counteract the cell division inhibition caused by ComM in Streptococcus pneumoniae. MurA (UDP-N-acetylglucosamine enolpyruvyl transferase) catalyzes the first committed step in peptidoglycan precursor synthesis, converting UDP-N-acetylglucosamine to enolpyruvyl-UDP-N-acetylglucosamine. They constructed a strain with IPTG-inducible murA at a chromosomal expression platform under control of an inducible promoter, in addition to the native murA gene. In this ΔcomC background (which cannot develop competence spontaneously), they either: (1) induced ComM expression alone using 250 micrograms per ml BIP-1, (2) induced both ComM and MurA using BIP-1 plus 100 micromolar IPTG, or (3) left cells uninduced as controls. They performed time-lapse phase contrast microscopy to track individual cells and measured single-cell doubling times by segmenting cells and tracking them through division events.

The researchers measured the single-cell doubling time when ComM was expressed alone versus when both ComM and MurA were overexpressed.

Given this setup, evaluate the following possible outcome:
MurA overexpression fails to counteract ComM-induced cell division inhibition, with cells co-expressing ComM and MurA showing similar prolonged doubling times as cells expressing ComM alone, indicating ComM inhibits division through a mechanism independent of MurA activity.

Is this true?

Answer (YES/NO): NO